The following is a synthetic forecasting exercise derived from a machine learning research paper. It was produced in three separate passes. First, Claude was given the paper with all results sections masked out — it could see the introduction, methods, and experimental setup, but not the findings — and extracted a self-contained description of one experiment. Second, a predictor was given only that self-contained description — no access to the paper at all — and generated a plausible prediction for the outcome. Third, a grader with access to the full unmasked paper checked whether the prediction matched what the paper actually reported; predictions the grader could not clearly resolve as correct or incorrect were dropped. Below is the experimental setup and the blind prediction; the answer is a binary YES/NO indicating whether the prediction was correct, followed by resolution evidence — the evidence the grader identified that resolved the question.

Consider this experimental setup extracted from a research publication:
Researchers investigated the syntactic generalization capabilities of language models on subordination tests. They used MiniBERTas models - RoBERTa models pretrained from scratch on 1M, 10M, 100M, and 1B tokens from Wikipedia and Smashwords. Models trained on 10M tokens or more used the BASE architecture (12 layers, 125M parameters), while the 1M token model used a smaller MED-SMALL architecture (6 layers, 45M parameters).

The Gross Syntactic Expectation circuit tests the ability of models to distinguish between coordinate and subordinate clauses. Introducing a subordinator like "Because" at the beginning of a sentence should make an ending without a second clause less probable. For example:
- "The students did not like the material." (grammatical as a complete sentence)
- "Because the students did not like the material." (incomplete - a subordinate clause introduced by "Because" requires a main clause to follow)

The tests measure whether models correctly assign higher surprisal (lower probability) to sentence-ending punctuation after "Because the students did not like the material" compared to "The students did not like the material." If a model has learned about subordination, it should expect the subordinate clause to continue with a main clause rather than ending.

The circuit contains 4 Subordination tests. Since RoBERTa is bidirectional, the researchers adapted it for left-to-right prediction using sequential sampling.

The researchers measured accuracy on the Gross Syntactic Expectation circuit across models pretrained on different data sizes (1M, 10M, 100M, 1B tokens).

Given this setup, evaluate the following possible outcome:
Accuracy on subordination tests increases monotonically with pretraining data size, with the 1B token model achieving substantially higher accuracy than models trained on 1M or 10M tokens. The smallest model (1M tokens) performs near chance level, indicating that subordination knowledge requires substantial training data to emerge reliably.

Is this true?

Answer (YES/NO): NO